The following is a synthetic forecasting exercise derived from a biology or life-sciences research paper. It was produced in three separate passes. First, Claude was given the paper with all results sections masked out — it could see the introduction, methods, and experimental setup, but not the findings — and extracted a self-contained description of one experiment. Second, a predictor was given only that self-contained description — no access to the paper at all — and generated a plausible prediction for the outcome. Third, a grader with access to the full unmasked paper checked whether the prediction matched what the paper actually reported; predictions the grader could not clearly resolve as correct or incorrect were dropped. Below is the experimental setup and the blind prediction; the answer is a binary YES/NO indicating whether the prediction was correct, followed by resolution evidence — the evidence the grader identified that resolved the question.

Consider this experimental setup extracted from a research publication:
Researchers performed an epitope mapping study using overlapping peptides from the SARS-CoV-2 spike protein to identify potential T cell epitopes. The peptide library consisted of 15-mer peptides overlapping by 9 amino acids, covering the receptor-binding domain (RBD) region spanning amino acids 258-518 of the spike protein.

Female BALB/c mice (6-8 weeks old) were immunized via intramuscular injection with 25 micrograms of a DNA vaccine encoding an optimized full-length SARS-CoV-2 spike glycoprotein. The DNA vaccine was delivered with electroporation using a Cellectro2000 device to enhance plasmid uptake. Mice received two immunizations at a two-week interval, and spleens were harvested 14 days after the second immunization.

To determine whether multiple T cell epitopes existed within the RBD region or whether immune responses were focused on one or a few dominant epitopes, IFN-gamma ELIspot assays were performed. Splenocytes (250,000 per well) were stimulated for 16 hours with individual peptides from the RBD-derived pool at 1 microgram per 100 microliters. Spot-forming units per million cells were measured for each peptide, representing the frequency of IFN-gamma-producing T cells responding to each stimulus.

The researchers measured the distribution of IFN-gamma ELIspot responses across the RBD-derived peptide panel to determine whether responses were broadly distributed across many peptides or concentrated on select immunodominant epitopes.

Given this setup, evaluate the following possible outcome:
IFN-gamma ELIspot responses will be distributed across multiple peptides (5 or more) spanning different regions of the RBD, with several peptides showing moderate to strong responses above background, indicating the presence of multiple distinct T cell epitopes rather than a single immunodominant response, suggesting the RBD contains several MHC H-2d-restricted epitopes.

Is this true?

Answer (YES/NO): NO